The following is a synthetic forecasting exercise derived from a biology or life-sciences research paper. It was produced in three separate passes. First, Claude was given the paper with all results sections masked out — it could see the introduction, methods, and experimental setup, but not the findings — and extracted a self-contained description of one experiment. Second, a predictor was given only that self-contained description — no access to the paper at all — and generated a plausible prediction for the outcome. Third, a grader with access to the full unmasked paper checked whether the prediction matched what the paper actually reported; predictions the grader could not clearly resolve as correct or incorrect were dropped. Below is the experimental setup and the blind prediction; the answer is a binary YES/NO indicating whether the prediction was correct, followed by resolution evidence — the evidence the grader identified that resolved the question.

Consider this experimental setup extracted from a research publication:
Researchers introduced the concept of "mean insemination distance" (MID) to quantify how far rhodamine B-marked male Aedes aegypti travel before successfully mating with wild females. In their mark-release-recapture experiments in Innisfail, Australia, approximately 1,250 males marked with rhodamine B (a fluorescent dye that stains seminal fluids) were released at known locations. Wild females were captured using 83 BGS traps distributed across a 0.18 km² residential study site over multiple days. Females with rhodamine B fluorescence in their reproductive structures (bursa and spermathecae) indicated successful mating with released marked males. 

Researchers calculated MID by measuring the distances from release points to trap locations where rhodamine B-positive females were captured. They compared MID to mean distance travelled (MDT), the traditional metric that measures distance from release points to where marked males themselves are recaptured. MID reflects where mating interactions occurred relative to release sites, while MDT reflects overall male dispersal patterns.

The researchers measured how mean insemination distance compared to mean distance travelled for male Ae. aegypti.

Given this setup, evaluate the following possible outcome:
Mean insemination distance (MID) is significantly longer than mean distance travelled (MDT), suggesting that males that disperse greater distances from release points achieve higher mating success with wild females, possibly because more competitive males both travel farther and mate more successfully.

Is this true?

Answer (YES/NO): YES